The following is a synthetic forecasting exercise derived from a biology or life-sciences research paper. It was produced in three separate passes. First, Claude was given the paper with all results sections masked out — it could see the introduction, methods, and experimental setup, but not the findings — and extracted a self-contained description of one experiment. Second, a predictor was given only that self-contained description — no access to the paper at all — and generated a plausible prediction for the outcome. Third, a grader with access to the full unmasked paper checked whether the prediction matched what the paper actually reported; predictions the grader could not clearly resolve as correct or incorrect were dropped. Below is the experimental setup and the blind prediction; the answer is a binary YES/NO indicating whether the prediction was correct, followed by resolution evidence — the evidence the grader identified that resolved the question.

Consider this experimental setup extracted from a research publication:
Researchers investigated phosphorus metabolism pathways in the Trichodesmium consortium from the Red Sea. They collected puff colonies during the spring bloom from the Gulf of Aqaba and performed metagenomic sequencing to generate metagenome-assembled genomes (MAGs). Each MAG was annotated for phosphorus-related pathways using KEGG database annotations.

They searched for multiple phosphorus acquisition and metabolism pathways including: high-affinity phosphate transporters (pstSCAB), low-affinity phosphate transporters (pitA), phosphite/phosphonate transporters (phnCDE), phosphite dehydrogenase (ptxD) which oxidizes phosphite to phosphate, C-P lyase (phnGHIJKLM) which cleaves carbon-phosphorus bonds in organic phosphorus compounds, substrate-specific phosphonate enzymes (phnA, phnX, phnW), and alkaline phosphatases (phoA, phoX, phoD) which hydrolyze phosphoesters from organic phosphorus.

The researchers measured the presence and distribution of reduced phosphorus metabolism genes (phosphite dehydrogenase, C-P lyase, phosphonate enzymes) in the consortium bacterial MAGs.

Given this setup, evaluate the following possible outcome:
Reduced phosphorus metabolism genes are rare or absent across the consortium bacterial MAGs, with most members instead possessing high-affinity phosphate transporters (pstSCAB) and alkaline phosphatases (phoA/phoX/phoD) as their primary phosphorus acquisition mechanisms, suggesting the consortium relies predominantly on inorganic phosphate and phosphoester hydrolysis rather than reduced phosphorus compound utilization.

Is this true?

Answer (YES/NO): NO